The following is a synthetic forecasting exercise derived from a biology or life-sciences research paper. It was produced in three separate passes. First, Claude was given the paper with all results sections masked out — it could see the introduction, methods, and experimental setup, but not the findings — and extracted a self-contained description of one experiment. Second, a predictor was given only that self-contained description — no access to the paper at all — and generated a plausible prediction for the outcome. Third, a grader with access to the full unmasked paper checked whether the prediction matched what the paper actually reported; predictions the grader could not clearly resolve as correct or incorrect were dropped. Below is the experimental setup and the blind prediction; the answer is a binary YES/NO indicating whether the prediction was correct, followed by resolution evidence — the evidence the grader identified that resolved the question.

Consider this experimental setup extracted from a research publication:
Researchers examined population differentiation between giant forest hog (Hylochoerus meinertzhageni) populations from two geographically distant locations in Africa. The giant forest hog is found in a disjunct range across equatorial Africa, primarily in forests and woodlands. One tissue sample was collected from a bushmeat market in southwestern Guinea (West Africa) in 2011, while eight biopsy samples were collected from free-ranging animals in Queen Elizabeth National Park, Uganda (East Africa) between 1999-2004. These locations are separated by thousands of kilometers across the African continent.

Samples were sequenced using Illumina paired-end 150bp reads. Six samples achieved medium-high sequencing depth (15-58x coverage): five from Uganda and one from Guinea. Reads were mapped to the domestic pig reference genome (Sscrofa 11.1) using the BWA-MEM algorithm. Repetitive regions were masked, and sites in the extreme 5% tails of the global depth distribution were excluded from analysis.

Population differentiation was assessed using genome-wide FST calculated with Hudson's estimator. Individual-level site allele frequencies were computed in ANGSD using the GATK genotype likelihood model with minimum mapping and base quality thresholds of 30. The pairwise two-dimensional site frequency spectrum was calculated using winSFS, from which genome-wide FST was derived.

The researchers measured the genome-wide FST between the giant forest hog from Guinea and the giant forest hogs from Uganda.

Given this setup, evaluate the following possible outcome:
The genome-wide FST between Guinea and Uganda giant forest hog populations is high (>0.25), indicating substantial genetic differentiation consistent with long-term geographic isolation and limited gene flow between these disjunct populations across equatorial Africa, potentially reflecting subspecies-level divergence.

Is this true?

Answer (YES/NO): YES